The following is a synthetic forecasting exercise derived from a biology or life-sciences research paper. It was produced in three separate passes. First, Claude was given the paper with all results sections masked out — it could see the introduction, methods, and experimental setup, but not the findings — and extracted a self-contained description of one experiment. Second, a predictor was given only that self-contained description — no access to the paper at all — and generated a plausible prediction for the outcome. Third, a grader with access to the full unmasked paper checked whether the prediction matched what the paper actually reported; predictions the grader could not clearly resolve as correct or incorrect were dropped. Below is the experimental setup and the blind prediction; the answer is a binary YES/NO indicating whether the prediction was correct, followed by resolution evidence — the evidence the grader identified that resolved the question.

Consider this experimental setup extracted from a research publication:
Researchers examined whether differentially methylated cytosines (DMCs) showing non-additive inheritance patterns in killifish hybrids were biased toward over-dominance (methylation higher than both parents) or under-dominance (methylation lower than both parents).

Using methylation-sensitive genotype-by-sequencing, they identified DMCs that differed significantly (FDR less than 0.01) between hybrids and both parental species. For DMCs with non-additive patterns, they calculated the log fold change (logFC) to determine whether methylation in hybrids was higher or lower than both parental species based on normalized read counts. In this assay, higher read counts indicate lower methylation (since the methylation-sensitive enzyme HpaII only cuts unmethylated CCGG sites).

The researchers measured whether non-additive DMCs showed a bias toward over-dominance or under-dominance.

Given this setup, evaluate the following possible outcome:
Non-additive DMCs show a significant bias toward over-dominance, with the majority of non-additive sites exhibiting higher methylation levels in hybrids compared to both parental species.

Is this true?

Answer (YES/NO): NO